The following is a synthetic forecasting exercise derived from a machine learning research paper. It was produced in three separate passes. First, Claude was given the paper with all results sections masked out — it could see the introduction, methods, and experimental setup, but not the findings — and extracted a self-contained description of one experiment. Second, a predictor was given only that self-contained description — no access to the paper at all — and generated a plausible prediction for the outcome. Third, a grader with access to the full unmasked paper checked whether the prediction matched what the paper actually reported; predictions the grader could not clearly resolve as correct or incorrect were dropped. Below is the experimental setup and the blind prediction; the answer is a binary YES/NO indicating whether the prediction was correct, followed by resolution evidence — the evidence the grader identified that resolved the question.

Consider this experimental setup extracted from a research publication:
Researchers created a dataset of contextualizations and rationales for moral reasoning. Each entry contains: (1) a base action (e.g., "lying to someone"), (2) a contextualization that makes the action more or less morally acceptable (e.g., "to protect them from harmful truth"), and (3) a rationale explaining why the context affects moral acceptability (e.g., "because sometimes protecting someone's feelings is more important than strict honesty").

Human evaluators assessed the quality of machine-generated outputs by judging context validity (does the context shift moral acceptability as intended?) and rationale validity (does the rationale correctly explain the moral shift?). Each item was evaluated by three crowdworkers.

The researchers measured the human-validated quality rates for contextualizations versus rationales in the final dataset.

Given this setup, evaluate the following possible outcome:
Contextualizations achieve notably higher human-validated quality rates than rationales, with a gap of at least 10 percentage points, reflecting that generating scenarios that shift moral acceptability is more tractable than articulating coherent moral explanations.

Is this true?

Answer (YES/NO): NO